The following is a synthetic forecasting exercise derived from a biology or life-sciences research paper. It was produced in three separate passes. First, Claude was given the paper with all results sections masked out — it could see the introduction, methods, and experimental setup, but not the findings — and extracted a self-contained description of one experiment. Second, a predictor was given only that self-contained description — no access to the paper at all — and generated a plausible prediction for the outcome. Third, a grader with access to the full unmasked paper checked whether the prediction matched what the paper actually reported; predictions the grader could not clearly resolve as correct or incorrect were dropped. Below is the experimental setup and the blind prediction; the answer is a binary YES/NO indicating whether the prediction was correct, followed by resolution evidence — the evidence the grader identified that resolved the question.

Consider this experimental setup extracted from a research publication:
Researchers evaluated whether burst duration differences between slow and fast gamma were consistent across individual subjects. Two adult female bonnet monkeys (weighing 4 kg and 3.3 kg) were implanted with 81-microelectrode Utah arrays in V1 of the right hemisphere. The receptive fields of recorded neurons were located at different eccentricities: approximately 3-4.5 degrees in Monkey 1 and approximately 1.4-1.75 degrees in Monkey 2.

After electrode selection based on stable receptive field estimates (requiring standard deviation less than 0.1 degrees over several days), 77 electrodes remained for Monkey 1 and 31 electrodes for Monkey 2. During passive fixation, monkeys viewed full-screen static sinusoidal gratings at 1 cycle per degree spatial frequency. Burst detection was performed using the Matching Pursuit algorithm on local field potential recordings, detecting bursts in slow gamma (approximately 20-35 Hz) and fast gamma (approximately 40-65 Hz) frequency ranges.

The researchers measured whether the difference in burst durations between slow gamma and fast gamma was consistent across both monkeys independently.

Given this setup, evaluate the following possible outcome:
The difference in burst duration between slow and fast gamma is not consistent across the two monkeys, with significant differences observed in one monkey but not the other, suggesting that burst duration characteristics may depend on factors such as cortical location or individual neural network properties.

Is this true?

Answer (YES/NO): NO